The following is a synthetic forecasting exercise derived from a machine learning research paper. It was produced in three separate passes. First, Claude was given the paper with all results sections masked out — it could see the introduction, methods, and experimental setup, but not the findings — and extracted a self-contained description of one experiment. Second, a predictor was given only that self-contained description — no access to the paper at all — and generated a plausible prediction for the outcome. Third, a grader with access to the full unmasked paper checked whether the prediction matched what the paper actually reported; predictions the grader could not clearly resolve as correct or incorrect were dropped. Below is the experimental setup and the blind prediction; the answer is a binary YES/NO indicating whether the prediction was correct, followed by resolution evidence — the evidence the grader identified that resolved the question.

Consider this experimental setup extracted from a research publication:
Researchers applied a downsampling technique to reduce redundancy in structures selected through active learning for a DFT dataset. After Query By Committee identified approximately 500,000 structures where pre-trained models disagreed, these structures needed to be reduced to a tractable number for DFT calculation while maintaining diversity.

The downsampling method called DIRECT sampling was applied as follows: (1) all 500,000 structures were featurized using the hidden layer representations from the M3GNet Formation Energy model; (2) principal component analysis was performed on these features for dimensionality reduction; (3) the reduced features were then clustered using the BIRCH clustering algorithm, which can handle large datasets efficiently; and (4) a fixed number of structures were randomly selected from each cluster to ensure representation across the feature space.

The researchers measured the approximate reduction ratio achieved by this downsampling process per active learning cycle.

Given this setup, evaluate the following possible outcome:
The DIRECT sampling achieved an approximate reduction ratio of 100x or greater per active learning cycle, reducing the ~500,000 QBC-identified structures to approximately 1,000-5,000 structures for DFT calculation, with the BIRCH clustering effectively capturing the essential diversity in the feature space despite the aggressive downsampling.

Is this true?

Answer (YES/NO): NO